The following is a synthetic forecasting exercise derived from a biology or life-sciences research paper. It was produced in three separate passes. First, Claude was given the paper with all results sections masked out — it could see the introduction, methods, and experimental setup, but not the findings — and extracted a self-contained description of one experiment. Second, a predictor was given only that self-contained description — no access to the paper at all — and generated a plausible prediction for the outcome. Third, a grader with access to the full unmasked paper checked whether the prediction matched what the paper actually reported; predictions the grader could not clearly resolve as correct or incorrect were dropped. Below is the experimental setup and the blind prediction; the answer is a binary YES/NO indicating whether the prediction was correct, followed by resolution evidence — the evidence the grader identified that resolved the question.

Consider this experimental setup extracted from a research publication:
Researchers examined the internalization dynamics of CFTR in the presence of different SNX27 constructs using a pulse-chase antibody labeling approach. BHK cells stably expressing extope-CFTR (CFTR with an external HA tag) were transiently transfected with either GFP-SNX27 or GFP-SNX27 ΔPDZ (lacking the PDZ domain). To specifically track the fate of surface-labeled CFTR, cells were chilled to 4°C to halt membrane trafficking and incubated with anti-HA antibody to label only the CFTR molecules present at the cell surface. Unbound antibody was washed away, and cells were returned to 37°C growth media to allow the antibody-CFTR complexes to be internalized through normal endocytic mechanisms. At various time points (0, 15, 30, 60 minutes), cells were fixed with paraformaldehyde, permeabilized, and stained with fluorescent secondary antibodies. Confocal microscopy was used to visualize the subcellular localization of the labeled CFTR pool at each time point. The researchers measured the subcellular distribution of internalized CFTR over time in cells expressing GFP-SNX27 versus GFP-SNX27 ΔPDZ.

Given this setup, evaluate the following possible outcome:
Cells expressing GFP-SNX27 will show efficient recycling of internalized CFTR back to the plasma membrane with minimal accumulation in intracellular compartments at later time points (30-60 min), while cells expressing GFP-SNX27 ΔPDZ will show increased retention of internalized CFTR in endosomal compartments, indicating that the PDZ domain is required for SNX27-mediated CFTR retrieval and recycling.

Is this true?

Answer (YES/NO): YES